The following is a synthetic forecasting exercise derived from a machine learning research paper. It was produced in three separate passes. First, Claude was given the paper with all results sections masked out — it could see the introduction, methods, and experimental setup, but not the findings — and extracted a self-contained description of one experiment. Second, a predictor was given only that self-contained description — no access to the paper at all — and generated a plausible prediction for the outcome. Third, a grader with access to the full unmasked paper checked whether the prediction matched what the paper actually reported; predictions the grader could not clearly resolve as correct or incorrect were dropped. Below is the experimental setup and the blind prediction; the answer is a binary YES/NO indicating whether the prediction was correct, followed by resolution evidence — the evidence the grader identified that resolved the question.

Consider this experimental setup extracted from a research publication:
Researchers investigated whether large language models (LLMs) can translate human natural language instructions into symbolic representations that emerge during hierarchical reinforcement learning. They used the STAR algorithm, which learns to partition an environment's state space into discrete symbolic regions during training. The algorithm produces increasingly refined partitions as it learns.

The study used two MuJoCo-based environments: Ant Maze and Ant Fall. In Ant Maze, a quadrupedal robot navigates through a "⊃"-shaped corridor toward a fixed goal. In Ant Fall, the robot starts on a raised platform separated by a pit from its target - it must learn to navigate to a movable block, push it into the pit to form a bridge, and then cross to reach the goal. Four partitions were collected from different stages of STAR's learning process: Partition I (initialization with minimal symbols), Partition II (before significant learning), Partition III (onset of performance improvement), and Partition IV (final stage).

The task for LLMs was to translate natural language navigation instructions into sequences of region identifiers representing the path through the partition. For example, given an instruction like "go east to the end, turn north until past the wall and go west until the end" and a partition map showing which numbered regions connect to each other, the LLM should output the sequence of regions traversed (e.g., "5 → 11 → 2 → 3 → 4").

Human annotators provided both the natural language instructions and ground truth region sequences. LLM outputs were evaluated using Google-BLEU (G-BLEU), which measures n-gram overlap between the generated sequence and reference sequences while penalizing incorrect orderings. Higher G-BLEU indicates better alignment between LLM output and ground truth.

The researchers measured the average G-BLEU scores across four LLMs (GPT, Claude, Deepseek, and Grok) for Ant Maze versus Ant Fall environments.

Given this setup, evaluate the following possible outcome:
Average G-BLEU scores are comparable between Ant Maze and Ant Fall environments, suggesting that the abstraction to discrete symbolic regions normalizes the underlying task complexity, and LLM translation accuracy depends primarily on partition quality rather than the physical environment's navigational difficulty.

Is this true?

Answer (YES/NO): NO